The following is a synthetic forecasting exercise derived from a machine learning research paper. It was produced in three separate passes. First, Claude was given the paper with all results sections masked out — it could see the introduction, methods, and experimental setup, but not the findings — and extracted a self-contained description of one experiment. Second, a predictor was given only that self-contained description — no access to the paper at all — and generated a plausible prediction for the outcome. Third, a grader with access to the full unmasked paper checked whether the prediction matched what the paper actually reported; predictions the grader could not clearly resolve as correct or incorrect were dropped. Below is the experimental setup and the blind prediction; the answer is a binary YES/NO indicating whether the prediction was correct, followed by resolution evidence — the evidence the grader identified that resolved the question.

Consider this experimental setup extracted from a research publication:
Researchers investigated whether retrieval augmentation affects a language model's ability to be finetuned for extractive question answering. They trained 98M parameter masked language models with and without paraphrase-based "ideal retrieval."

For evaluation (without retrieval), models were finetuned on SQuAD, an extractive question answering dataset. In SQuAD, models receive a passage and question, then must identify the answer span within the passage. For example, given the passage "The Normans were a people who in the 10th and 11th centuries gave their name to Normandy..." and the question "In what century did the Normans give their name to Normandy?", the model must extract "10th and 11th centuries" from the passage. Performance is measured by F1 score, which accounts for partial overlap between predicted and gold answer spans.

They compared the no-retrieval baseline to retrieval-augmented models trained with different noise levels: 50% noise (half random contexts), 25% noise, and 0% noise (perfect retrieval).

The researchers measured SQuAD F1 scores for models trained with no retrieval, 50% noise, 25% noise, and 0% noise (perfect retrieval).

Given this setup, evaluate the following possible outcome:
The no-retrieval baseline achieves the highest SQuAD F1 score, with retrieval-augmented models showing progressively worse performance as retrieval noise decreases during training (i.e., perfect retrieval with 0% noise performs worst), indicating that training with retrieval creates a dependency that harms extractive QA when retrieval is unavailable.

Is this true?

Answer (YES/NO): YES